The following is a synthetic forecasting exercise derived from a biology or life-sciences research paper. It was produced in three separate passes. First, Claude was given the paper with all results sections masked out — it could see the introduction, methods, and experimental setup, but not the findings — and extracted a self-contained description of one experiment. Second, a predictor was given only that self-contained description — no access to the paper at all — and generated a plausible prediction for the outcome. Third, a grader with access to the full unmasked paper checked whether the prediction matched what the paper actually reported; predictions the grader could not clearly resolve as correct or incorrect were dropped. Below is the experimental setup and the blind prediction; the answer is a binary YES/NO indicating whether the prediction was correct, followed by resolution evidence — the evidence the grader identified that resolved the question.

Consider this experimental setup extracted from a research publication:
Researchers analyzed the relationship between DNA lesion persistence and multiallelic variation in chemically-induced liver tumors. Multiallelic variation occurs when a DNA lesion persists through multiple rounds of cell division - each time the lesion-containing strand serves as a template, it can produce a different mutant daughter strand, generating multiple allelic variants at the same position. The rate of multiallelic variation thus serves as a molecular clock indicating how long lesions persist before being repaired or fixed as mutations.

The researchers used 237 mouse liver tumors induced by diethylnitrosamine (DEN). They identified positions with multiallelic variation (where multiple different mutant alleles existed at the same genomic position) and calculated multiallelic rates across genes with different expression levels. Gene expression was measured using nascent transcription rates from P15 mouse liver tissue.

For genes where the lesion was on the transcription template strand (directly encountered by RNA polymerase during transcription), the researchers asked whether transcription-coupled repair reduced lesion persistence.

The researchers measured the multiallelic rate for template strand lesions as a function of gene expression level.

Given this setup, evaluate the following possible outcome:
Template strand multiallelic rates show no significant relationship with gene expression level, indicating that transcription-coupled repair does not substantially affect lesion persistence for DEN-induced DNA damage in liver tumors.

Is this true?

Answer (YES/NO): NO